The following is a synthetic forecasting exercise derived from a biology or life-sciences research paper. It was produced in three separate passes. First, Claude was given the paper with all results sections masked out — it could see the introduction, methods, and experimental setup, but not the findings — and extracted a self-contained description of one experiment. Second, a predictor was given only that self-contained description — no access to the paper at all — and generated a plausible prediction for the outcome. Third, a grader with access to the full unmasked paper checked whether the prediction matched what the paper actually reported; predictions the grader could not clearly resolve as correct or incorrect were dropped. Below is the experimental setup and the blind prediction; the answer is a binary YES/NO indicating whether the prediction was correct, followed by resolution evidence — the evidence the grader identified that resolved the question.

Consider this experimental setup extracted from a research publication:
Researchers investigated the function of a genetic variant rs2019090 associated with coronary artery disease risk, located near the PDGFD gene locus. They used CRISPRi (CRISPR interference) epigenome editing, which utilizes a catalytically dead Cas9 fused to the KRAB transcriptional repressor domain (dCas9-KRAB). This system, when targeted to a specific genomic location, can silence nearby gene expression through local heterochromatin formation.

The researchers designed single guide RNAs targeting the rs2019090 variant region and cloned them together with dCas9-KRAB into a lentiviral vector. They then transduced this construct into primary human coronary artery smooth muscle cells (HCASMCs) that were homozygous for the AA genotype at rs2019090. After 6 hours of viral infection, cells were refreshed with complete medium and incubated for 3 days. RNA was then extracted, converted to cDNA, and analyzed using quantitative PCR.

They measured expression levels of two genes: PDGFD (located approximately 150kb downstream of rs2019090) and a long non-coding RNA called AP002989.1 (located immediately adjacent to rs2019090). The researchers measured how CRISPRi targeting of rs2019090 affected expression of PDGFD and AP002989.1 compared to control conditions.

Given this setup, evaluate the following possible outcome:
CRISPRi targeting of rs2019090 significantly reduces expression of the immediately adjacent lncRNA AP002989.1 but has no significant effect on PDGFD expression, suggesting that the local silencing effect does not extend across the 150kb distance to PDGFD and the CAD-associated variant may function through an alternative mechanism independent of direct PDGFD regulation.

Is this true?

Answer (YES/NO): NO